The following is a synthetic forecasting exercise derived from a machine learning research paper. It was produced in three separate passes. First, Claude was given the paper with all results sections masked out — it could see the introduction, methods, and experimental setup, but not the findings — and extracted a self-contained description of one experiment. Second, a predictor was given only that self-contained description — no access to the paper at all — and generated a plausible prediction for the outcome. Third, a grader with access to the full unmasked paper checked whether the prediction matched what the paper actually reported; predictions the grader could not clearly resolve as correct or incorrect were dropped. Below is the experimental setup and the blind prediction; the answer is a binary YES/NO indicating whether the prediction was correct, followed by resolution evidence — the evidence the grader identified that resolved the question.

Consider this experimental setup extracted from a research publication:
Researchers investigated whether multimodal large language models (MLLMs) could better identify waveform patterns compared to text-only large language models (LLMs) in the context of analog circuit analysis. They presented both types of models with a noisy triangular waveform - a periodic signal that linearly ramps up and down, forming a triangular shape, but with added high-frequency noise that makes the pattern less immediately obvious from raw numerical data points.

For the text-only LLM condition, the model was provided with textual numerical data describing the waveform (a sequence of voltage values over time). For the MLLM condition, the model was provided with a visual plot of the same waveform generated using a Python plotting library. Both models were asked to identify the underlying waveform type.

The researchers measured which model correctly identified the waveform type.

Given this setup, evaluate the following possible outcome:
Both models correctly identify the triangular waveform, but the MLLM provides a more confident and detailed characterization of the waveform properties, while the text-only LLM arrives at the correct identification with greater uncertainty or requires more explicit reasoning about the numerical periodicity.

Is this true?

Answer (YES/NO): NO